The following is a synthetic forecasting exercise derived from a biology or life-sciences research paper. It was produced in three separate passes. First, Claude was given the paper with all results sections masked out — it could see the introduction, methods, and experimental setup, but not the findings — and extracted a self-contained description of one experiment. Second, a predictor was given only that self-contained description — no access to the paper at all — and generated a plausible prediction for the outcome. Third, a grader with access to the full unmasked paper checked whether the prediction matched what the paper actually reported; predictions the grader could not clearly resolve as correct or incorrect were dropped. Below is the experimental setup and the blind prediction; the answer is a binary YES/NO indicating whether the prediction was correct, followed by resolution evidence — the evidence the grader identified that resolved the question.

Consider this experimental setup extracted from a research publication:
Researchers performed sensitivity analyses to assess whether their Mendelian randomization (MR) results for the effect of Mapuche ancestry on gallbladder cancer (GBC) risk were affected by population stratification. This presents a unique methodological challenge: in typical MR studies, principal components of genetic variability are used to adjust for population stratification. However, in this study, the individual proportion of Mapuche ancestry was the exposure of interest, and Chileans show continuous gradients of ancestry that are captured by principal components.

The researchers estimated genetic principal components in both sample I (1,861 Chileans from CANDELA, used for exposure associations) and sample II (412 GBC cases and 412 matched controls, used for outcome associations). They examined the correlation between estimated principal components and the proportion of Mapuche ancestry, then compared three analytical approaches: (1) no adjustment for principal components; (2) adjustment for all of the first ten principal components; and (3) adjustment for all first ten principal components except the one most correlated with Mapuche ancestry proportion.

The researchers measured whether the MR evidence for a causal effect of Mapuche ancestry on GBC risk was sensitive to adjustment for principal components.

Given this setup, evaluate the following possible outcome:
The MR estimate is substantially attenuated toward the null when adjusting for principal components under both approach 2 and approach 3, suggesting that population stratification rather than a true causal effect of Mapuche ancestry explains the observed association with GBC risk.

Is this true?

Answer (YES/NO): NO